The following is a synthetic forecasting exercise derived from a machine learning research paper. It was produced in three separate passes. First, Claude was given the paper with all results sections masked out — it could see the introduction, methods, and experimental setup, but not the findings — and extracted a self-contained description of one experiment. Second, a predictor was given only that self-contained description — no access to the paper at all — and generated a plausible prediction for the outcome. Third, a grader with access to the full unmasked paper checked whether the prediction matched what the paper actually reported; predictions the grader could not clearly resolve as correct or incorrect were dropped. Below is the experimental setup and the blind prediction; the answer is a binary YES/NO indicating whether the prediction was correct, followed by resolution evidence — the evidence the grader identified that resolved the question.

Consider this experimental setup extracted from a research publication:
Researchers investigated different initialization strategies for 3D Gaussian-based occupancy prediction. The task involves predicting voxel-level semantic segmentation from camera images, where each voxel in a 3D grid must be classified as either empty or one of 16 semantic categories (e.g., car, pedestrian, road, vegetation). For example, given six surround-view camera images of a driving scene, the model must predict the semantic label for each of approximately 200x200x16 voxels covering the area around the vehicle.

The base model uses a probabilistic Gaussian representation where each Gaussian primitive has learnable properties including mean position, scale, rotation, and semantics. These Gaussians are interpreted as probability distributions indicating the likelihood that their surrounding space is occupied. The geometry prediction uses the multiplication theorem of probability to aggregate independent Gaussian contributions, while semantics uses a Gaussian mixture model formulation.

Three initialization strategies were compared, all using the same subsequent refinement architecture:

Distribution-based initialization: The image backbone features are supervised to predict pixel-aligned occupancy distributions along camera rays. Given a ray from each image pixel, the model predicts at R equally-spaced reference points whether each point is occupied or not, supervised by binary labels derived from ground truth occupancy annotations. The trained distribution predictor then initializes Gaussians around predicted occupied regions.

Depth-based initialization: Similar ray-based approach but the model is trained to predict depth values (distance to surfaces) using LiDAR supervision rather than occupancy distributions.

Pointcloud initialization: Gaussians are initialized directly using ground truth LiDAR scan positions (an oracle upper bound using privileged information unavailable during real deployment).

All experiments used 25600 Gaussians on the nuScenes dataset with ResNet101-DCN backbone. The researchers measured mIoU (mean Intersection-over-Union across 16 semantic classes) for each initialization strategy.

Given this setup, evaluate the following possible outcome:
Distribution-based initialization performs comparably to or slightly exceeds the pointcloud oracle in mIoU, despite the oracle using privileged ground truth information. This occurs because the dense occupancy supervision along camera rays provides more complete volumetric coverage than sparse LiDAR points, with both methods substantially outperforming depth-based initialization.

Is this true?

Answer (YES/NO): NO